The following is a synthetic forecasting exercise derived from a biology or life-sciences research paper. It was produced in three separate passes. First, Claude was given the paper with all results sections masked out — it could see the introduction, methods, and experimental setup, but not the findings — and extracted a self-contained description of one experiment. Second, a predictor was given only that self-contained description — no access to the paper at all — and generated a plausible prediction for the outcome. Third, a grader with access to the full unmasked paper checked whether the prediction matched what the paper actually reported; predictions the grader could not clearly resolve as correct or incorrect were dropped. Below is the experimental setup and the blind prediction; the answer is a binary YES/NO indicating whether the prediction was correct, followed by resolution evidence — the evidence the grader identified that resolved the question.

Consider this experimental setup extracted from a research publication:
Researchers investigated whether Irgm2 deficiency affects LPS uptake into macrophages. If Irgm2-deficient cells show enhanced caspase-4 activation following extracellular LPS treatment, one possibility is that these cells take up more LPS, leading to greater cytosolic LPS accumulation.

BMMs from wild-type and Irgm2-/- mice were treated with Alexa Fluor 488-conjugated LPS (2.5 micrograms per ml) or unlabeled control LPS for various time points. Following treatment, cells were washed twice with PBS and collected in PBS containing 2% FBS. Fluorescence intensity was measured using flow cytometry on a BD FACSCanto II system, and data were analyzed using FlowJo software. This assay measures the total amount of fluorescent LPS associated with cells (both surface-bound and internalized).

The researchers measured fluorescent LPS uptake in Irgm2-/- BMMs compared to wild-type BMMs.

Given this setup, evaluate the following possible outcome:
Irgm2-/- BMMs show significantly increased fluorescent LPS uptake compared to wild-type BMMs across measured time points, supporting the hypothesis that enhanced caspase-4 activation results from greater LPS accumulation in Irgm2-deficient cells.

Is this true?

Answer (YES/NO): NO